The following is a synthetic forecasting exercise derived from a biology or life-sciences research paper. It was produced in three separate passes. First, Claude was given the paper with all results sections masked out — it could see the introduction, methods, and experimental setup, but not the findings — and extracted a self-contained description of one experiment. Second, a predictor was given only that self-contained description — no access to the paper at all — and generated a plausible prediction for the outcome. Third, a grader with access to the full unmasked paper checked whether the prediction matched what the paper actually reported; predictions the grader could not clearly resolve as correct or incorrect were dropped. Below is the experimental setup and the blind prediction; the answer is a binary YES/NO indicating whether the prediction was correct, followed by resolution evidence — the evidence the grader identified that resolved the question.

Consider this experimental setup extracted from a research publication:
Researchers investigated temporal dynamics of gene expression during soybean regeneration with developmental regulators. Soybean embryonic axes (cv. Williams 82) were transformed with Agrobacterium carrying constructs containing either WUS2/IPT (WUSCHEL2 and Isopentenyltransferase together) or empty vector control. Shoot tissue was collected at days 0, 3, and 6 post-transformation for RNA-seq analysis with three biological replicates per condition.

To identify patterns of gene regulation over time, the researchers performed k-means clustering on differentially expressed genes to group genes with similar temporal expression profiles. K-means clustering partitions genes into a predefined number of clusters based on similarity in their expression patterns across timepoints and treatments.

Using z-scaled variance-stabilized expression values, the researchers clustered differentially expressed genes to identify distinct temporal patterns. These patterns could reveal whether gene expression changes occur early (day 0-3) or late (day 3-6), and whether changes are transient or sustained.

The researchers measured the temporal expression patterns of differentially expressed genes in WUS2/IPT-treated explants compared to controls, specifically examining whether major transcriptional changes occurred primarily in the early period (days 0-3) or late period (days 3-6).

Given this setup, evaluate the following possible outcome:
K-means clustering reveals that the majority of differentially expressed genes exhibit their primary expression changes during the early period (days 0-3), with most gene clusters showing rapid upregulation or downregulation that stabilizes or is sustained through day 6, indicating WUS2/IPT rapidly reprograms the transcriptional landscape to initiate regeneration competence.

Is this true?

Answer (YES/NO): NO